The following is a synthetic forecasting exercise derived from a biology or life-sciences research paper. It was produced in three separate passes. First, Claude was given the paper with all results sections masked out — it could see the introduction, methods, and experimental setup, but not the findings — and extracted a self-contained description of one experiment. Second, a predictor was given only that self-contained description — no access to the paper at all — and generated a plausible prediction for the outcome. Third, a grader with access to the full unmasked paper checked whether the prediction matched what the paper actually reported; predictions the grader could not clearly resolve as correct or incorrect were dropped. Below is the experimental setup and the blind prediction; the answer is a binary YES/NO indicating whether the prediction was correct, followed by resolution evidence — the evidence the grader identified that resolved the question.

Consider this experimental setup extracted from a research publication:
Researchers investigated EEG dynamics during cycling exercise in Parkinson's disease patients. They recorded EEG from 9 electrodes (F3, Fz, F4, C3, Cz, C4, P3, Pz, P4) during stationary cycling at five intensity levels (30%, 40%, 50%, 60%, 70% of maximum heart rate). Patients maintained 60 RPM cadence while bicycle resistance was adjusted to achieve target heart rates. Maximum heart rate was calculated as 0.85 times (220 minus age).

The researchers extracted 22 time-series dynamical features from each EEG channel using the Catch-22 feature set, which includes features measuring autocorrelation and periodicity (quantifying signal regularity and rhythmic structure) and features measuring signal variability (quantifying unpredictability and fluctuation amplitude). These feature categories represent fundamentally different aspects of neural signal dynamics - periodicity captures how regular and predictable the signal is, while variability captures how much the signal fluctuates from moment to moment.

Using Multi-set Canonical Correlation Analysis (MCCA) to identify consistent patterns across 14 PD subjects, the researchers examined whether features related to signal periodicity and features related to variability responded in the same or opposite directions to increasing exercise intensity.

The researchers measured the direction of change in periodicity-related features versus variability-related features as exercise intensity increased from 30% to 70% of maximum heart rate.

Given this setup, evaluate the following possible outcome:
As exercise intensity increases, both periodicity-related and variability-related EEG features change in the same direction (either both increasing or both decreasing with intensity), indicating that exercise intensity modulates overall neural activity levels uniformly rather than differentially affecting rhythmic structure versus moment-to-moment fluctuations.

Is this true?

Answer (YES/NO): NO